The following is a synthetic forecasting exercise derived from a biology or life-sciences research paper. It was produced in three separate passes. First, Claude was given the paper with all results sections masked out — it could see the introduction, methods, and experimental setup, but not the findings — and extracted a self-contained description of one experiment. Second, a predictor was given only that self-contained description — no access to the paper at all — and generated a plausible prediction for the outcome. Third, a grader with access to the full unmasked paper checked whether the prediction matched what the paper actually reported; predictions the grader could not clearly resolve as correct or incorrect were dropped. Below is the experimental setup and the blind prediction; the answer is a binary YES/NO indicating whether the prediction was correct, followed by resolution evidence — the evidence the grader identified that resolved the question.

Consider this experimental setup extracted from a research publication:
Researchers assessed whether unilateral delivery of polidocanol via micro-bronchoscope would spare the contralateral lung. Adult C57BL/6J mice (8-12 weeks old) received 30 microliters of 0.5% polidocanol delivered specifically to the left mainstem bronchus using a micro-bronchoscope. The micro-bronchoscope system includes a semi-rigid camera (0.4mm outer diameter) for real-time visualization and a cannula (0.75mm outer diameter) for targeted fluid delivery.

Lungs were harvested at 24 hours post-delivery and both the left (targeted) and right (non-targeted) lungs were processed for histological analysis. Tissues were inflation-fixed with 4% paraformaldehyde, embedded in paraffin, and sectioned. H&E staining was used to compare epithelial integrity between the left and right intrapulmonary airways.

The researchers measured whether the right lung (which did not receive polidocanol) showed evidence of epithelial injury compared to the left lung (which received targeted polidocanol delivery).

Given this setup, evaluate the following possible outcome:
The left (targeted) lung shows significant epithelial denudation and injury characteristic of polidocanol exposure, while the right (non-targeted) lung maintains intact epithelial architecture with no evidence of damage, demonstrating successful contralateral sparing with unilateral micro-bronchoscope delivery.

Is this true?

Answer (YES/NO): YES